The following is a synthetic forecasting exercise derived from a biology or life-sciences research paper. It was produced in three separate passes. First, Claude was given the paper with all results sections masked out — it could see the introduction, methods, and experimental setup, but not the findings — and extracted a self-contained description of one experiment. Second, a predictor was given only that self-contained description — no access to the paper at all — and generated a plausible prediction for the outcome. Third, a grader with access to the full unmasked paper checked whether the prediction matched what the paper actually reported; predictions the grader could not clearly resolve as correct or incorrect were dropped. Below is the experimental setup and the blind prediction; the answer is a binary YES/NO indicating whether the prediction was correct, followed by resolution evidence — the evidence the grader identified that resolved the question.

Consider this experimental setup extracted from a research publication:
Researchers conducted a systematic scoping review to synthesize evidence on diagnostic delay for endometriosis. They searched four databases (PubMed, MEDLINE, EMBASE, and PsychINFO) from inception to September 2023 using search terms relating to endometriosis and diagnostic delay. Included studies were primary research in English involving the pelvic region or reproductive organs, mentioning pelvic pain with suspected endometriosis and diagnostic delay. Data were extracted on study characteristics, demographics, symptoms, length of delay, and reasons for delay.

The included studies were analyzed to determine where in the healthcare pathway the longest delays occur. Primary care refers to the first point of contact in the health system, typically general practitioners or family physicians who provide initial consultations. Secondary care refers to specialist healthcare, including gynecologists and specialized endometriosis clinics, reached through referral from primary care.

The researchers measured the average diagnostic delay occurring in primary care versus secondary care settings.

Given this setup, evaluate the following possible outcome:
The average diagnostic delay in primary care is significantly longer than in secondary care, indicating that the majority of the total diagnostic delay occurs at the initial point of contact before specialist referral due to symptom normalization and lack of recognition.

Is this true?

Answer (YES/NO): NO